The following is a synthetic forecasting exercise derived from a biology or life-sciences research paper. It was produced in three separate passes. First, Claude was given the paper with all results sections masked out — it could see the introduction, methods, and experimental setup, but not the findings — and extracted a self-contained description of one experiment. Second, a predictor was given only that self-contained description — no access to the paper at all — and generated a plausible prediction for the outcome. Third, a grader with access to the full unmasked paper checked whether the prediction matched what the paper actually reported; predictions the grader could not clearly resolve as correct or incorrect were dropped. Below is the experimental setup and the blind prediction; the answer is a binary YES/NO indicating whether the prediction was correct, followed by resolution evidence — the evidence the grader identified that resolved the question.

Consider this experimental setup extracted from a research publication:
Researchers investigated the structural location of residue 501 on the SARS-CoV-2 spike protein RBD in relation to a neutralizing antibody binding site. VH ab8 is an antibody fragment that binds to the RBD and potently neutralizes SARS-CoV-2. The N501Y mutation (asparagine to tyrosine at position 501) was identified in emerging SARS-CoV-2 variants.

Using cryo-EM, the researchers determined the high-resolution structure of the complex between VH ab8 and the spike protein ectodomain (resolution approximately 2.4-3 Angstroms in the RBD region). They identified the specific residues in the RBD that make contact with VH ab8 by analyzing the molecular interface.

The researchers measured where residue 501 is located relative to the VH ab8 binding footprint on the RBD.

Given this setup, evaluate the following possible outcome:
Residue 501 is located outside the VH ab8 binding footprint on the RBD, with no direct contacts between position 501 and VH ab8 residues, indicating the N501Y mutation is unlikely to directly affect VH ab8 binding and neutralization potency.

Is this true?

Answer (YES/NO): YES